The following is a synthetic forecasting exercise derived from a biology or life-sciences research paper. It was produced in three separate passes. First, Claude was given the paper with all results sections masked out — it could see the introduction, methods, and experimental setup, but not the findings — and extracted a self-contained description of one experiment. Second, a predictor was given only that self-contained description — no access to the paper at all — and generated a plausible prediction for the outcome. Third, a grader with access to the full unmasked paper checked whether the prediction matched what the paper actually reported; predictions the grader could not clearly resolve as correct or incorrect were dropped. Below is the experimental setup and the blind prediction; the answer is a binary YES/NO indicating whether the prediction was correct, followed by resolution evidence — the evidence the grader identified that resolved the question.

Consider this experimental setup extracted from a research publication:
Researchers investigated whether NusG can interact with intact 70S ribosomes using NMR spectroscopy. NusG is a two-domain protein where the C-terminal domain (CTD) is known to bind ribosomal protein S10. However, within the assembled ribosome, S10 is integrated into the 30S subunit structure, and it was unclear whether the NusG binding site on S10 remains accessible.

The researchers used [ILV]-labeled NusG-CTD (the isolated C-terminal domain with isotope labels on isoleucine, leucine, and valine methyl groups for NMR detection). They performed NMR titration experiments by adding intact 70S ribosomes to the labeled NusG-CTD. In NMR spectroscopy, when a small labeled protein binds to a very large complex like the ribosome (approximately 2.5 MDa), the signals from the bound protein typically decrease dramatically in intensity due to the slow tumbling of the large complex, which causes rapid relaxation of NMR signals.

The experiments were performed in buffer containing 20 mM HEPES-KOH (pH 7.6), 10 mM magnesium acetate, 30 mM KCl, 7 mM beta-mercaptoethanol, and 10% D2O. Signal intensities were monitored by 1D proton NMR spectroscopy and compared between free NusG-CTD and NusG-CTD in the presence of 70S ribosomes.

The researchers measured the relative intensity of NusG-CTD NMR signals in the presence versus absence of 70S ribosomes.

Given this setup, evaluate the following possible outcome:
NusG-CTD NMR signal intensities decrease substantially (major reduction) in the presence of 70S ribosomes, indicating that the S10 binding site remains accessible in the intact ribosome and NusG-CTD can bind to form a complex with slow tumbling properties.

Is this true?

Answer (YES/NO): YES